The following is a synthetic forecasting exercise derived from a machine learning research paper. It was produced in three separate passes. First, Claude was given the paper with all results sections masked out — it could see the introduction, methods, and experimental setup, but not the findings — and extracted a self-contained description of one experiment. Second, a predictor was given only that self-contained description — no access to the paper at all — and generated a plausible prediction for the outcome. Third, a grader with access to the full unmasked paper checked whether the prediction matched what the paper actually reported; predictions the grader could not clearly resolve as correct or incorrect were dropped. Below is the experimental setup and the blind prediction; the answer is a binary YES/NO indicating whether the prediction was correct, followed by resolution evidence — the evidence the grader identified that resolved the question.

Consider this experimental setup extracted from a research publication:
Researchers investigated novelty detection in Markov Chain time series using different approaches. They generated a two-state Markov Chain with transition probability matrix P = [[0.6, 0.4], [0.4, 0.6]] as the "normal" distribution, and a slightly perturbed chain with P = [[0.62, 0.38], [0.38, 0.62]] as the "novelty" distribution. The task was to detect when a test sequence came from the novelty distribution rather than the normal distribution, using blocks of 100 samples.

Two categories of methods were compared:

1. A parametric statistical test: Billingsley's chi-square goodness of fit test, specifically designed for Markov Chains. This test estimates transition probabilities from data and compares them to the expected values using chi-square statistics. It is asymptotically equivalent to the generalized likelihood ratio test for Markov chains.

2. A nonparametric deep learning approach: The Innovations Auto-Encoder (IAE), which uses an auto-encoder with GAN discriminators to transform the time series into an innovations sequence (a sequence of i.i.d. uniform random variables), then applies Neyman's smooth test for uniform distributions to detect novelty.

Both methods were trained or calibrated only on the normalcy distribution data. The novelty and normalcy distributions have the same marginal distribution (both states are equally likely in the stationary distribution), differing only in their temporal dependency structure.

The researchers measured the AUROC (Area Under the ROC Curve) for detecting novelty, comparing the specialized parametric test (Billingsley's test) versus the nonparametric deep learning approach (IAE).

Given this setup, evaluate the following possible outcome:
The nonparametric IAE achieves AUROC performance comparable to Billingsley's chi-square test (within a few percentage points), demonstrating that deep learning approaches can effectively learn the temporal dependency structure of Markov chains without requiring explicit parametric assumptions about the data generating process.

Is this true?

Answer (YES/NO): NO